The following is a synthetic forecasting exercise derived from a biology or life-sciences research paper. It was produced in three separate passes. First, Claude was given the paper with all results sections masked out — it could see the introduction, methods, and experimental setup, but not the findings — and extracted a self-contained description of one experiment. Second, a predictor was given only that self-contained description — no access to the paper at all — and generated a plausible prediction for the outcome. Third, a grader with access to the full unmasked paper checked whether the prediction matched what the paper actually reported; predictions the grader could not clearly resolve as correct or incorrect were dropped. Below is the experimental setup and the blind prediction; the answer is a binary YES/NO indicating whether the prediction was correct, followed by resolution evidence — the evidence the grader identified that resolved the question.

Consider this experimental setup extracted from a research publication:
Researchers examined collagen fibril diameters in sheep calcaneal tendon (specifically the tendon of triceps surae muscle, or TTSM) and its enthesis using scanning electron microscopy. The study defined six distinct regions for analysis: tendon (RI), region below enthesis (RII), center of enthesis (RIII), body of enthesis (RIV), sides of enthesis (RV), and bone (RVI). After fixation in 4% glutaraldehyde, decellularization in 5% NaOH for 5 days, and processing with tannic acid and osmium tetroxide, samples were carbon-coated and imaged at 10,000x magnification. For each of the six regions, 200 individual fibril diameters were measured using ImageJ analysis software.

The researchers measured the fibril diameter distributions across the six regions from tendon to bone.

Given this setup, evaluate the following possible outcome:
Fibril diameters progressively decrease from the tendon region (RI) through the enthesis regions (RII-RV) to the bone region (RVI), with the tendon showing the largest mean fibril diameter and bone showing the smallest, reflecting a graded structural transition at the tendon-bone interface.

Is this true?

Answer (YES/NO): NO